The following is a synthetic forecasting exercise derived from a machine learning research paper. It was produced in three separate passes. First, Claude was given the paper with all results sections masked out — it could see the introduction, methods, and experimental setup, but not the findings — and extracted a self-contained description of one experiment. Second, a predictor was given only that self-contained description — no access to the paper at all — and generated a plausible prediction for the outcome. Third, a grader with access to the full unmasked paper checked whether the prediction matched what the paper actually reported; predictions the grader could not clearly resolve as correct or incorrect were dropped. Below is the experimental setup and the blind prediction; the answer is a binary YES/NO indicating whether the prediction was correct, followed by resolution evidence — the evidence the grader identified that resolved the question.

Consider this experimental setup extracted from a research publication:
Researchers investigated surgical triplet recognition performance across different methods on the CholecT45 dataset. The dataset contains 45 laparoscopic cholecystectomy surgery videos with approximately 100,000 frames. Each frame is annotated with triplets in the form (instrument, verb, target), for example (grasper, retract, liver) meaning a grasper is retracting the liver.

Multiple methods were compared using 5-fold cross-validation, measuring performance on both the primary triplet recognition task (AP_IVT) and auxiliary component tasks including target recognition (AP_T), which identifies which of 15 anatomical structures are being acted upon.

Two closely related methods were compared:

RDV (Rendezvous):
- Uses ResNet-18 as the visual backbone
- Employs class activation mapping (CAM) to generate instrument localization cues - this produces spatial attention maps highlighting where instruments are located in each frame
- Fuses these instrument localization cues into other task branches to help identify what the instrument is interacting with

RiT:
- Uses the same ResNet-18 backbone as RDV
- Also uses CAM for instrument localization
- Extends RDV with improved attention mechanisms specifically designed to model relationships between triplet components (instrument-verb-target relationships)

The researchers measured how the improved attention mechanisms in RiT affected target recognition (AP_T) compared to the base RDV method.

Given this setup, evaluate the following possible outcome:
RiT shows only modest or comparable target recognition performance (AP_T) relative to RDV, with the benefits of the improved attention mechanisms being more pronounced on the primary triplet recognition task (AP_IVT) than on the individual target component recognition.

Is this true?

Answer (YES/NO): NO